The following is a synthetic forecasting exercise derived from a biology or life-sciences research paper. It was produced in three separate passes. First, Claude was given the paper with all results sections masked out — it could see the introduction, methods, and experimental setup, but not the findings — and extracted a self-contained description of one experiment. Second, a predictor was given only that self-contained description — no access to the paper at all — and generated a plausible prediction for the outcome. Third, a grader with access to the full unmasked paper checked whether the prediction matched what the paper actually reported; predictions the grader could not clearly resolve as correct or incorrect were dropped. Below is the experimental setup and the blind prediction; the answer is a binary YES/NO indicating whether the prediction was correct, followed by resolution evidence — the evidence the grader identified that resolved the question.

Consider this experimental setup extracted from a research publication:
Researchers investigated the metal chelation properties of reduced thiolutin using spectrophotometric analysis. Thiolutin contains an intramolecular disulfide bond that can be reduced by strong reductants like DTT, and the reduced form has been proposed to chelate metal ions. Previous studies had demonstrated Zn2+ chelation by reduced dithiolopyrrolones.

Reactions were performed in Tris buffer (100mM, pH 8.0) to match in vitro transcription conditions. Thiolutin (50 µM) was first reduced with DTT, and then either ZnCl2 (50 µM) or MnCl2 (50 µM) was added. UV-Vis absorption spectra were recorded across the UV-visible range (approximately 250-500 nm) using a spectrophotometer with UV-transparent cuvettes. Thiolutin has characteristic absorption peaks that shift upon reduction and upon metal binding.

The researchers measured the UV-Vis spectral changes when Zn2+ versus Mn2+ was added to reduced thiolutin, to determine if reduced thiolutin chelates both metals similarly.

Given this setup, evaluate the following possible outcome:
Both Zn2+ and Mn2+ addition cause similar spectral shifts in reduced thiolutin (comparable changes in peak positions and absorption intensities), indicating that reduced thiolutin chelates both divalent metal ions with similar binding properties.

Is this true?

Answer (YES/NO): YES